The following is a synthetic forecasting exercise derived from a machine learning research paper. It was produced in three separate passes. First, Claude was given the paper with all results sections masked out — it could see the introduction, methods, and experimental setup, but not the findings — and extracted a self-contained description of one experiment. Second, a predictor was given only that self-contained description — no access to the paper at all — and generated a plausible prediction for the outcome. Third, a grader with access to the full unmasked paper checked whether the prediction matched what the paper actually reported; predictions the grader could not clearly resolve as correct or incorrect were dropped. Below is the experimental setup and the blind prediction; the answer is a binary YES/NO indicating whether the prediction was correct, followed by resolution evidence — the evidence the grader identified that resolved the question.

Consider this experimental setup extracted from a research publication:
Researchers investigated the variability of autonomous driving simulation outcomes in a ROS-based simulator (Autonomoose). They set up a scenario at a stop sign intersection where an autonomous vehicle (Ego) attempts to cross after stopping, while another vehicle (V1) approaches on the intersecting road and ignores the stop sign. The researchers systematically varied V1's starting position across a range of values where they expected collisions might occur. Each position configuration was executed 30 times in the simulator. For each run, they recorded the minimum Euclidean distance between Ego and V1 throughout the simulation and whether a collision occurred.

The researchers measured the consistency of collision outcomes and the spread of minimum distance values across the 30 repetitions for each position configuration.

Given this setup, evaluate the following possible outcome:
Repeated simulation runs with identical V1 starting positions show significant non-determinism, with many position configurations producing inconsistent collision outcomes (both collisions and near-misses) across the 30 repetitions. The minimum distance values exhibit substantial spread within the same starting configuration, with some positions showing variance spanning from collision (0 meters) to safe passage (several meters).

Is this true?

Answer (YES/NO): YES